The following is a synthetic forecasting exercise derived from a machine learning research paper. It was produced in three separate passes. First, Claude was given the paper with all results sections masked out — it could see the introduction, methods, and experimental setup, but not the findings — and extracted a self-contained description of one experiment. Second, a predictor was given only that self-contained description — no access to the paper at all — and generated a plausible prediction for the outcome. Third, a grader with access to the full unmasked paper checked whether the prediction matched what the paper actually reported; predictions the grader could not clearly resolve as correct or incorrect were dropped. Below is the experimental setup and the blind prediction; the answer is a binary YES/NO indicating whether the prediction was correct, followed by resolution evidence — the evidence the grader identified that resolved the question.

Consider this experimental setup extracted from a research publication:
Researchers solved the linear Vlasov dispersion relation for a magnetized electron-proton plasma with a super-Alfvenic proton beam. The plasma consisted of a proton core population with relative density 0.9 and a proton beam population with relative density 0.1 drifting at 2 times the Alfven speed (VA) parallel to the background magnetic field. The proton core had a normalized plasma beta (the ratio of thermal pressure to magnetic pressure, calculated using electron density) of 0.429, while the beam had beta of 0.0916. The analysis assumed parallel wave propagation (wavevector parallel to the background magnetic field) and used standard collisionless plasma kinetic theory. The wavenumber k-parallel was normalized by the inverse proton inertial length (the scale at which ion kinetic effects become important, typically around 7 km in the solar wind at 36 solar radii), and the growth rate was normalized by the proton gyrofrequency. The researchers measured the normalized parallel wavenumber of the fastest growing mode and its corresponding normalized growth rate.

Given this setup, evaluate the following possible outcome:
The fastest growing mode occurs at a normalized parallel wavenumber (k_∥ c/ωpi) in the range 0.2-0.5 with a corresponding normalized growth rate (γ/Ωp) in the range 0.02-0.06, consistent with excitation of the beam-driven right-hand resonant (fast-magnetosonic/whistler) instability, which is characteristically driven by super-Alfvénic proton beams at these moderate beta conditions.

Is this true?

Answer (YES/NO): NO